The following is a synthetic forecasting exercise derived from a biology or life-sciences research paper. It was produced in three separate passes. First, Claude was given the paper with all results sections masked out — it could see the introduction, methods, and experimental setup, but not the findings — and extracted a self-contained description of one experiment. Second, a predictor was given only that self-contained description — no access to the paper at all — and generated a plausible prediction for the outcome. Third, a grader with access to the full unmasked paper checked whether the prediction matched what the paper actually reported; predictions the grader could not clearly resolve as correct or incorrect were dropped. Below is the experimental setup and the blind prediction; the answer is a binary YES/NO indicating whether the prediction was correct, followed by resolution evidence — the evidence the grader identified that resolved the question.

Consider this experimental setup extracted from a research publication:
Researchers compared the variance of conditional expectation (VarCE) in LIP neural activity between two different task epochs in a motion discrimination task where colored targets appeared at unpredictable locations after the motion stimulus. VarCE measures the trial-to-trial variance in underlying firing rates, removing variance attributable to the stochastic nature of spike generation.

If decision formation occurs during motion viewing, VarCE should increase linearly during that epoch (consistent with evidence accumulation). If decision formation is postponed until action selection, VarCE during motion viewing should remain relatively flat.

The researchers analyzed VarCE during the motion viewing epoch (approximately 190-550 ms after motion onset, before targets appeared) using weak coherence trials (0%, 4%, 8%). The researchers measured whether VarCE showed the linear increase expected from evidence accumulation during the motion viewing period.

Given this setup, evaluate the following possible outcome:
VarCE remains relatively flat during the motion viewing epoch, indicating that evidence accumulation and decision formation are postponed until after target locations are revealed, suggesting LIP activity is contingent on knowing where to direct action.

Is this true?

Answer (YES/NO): YES